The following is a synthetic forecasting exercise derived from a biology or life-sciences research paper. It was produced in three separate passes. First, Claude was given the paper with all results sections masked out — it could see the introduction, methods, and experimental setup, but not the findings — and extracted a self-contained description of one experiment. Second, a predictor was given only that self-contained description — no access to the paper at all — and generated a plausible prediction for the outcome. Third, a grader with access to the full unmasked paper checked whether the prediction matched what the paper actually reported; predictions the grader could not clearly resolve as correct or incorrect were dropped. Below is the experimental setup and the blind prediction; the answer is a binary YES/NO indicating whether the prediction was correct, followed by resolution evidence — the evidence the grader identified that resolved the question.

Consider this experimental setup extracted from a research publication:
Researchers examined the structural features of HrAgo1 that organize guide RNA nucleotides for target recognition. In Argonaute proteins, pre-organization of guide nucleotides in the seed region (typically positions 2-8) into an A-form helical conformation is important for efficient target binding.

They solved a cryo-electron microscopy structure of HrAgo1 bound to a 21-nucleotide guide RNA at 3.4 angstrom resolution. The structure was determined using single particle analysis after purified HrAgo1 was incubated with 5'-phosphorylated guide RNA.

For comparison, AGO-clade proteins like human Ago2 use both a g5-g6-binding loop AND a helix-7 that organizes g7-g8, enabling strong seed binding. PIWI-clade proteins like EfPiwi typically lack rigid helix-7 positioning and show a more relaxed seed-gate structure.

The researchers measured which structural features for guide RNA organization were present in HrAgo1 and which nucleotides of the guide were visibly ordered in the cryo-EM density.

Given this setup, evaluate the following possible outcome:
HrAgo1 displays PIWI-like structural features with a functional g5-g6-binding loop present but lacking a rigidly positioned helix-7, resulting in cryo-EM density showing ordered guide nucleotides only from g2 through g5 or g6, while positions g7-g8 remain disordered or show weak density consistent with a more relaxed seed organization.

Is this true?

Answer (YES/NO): YES